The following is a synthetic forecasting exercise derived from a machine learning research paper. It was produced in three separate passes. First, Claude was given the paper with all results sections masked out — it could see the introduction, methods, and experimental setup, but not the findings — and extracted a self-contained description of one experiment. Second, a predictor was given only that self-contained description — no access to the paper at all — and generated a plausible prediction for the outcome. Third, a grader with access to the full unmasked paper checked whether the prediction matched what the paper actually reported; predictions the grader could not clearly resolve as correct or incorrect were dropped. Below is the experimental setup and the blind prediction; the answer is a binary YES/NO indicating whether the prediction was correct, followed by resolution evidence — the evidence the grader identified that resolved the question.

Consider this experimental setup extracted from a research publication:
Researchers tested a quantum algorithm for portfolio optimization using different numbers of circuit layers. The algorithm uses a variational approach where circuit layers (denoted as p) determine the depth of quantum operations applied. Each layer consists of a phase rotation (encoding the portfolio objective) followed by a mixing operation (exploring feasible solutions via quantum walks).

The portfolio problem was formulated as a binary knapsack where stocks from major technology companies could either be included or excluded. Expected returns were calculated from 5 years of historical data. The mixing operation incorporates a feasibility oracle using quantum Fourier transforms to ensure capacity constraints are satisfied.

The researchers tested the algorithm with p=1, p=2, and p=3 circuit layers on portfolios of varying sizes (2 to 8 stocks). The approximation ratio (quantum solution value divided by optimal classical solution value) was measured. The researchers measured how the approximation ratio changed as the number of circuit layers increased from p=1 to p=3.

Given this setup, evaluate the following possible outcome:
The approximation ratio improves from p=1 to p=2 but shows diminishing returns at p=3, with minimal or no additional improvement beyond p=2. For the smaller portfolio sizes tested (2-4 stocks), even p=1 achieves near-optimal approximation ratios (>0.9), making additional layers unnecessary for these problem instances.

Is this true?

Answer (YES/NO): NO